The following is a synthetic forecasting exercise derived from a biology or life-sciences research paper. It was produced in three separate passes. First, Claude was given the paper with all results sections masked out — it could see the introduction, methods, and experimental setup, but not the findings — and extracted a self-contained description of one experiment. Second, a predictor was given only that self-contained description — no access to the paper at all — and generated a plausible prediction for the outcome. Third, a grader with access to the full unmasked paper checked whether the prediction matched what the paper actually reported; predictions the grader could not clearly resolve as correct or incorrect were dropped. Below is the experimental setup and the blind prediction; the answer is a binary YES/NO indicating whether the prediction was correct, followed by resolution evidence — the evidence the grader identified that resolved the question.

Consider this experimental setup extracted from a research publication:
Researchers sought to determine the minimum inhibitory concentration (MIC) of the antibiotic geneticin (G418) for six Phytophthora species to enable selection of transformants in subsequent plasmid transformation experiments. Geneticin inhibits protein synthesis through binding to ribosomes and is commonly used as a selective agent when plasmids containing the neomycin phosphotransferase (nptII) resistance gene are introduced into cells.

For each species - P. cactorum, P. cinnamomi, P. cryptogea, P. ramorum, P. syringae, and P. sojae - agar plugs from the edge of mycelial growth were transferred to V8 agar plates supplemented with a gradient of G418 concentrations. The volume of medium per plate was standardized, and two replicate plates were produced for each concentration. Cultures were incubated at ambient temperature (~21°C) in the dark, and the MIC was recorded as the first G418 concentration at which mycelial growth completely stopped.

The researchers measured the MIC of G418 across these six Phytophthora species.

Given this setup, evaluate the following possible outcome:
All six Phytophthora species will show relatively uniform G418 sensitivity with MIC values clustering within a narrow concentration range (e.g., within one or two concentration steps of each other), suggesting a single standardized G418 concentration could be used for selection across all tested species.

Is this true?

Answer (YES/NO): NO